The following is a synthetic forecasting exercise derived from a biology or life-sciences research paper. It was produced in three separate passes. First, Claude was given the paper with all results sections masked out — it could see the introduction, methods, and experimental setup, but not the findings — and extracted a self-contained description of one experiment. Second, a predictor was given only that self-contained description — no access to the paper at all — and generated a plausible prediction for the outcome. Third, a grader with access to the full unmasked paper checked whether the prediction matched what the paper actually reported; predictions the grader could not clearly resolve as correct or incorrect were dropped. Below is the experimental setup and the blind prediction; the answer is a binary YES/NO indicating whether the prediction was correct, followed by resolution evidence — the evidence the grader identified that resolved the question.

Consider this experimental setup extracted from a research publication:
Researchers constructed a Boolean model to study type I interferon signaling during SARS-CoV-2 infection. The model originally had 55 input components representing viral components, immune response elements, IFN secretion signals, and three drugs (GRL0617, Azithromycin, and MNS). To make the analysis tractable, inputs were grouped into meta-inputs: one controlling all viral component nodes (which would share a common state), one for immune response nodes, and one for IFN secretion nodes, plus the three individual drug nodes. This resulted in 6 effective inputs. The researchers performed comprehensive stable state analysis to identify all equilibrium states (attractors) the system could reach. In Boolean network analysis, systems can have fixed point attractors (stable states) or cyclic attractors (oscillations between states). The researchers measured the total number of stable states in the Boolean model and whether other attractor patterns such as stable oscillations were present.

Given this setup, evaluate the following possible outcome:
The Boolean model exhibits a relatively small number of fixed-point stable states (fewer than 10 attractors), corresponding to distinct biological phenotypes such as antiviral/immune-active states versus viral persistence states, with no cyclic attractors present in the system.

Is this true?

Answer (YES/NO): NO